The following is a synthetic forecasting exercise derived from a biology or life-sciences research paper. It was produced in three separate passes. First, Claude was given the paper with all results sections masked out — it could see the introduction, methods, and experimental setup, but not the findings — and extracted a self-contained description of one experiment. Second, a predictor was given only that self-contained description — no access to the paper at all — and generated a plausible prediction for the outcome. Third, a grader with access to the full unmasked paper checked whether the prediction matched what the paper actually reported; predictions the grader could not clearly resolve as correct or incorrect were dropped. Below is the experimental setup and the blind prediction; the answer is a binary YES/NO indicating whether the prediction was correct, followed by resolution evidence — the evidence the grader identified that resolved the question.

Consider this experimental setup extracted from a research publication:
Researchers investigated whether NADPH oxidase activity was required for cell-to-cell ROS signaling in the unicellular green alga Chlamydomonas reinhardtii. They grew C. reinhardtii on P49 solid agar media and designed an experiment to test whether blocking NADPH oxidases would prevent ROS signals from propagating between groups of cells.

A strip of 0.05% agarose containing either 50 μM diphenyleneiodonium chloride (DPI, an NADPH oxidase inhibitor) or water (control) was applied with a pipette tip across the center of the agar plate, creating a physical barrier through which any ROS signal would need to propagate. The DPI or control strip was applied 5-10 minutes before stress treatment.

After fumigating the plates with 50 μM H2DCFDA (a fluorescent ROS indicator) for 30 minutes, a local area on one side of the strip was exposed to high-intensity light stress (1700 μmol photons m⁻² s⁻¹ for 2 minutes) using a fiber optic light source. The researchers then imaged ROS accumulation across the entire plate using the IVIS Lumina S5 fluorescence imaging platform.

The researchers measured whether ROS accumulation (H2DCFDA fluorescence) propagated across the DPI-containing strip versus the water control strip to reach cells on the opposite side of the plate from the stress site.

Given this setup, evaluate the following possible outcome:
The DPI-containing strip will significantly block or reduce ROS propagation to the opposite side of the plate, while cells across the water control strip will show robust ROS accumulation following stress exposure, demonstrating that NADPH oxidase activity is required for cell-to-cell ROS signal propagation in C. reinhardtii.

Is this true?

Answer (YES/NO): YES